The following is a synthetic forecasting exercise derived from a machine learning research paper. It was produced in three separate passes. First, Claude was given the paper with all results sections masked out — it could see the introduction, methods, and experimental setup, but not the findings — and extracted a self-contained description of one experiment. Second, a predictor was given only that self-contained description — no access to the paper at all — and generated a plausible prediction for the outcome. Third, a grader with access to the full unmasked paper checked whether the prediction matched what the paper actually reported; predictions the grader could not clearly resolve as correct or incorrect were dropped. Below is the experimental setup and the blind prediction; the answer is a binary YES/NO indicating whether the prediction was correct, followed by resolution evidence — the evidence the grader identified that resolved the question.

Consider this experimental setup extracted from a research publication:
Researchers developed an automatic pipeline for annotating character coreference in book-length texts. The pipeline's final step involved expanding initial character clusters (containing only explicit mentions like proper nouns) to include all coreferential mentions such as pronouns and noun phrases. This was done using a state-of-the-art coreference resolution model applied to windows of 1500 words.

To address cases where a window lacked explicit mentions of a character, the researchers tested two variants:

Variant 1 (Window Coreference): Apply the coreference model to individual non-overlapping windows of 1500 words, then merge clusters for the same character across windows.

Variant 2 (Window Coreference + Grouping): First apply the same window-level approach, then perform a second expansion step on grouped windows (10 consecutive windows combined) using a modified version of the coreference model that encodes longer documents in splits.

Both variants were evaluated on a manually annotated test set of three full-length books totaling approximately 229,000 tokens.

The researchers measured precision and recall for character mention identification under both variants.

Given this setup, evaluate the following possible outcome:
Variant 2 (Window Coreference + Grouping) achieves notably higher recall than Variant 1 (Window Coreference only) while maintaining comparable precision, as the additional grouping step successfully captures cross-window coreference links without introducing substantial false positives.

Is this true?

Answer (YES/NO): NO